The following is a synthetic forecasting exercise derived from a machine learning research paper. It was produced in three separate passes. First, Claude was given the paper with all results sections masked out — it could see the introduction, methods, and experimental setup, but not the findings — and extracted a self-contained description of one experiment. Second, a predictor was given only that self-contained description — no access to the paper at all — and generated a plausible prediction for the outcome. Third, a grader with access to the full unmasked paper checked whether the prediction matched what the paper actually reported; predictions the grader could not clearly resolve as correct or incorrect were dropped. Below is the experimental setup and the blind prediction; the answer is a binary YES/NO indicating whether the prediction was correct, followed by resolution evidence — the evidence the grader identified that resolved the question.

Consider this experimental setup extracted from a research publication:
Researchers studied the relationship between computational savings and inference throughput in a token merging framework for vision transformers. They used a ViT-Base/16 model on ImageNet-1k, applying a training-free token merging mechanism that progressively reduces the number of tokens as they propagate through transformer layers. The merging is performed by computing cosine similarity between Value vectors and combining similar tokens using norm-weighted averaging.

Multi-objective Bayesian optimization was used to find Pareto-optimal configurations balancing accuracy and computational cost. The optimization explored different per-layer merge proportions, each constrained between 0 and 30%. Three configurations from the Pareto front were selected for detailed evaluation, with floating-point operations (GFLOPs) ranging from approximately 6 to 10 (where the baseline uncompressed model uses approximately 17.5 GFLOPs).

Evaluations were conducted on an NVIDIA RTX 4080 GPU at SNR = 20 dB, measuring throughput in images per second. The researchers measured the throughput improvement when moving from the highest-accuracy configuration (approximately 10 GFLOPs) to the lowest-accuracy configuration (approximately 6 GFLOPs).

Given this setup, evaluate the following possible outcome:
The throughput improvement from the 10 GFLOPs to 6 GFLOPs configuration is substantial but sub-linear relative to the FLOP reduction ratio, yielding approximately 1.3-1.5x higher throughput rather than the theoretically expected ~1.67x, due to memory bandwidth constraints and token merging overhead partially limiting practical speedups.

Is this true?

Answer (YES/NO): YES